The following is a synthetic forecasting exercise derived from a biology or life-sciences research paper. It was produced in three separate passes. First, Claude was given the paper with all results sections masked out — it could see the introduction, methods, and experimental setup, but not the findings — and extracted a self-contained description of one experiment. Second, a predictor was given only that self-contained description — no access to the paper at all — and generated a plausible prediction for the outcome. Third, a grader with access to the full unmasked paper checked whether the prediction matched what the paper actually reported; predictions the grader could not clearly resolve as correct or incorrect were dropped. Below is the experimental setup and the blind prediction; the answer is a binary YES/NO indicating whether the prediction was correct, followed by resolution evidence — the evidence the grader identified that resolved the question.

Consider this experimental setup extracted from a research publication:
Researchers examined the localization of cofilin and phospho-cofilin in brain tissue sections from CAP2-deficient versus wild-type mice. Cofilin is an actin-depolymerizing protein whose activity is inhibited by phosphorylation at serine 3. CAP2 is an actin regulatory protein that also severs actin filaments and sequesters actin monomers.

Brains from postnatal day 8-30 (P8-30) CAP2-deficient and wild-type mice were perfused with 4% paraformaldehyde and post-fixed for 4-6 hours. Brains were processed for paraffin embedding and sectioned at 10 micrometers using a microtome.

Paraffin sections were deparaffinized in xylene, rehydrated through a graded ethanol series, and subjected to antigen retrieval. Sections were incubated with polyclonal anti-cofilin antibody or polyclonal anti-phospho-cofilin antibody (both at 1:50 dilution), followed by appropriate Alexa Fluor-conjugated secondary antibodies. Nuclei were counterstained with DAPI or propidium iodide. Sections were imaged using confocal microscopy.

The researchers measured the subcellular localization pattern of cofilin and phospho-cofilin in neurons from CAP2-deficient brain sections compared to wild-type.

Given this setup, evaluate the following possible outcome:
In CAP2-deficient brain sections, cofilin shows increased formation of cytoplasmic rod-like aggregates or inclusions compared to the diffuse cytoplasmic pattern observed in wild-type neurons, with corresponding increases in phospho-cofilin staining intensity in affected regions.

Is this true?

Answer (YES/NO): NO